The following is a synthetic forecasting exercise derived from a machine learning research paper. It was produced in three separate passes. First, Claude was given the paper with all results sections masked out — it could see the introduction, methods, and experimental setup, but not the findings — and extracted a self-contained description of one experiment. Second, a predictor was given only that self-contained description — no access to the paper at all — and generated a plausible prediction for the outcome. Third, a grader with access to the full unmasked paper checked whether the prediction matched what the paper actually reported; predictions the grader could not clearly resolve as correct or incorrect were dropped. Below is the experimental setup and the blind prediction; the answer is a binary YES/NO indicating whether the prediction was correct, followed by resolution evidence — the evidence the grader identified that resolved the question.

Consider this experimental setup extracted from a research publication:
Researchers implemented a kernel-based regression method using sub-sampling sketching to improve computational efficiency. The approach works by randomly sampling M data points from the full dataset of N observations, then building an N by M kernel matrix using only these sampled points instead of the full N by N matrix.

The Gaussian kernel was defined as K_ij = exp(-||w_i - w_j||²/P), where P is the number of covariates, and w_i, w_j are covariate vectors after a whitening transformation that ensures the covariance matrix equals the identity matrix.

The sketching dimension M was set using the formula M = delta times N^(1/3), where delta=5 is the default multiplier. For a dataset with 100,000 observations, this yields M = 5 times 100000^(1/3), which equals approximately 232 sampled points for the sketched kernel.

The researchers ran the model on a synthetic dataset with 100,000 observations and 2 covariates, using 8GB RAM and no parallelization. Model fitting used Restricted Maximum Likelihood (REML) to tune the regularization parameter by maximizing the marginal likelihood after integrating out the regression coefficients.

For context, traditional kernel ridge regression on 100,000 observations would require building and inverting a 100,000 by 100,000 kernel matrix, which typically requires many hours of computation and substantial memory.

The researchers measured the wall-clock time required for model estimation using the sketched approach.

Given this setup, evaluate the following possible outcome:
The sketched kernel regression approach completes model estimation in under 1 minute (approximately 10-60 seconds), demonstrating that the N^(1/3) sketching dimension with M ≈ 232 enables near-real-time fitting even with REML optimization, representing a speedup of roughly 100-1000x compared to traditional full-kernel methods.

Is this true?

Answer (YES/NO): NO